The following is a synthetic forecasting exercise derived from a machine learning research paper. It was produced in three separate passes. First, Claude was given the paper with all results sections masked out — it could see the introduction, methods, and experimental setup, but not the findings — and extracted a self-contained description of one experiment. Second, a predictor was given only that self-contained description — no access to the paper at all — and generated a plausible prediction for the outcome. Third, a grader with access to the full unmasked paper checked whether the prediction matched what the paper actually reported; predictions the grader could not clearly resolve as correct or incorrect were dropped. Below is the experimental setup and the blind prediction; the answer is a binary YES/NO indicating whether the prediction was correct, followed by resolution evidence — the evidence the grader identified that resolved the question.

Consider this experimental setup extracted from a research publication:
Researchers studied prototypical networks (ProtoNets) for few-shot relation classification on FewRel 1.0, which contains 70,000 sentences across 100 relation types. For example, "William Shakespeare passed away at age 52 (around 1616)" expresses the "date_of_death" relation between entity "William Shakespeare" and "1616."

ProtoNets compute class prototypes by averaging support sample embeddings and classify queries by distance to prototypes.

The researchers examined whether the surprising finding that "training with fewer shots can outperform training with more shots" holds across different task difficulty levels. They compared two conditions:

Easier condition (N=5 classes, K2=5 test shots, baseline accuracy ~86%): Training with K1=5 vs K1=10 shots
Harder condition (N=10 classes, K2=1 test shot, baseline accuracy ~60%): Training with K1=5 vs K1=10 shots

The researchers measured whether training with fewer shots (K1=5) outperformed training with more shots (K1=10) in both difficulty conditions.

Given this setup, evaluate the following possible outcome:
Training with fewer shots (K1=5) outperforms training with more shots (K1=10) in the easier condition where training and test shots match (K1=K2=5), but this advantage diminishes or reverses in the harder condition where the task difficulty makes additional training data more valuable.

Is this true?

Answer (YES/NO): NO